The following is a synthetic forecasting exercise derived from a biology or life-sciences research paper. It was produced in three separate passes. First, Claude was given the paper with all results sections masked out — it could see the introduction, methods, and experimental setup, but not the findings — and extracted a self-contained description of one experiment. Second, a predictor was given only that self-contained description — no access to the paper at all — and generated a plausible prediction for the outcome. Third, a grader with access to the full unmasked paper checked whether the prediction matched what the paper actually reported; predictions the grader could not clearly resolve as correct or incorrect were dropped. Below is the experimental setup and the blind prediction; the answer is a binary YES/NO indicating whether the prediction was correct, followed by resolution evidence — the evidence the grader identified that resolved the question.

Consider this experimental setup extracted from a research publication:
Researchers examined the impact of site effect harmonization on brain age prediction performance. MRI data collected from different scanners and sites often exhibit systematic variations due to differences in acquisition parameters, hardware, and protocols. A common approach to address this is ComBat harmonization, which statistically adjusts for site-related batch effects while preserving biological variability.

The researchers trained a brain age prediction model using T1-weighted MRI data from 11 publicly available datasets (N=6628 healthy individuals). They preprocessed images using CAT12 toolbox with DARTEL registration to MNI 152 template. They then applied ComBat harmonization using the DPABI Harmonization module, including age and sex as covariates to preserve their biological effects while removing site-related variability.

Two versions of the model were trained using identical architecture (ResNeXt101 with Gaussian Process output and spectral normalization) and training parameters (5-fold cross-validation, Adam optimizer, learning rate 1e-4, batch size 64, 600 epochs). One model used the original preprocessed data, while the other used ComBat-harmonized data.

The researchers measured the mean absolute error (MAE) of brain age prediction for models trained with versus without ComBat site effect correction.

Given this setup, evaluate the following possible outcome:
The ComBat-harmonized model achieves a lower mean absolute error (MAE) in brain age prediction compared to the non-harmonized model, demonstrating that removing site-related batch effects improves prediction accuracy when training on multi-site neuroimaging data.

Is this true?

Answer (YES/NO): NO